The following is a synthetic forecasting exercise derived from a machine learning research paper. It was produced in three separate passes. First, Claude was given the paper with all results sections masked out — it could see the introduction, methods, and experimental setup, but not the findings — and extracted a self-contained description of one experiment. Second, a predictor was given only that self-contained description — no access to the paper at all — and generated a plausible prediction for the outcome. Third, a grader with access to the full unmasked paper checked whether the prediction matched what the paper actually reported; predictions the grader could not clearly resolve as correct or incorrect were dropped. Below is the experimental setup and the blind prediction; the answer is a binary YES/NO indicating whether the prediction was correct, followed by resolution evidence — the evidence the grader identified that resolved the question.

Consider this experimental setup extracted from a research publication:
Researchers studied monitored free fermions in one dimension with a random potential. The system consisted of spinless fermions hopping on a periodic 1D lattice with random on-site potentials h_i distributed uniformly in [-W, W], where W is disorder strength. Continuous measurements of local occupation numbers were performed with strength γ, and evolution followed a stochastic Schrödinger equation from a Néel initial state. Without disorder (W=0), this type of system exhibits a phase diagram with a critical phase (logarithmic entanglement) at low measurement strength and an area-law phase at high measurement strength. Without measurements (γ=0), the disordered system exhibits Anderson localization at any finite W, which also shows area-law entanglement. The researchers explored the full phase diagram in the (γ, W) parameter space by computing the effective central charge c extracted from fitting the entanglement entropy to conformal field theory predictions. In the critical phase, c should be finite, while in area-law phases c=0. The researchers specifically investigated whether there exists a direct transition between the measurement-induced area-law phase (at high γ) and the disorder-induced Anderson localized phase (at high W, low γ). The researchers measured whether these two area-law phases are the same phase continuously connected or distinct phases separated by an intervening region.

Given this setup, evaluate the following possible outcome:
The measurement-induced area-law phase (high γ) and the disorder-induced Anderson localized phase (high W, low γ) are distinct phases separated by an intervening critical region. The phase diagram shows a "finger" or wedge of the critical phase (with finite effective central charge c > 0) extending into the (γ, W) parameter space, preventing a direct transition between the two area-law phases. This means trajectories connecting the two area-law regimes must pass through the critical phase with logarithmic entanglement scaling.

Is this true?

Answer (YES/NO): NO